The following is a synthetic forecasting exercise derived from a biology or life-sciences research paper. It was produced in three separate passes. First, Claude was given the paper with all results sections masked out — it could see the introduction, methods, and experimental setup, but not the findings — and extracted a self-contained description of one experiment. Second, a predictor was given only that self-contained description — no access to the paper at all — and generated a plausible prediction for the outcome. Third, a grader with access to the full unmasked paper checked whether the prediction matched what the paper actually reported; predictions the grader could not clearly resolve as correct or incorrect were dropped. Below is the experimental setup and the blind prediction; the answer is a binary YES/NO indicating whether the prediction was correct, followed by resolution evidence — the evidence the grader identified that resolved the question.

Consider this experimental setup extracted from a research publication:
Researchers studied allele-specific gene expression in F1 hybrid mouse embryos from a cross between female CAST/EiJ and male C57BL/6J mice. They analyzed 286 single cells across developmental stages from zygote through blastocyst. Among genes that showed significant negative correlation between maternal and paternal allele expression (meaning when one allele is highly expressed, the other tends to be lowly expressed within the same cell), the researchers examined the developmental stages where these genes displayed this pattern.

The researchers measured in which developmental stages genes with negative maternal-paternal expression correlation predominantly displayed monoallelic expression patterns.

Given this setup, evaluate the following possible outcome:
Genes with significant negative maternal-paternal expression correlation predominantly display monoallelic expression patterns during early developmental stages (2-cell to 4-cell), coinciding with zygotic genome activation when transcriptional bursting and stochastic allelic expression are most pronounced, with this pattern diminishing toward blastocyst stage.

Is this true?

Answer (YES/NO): NO